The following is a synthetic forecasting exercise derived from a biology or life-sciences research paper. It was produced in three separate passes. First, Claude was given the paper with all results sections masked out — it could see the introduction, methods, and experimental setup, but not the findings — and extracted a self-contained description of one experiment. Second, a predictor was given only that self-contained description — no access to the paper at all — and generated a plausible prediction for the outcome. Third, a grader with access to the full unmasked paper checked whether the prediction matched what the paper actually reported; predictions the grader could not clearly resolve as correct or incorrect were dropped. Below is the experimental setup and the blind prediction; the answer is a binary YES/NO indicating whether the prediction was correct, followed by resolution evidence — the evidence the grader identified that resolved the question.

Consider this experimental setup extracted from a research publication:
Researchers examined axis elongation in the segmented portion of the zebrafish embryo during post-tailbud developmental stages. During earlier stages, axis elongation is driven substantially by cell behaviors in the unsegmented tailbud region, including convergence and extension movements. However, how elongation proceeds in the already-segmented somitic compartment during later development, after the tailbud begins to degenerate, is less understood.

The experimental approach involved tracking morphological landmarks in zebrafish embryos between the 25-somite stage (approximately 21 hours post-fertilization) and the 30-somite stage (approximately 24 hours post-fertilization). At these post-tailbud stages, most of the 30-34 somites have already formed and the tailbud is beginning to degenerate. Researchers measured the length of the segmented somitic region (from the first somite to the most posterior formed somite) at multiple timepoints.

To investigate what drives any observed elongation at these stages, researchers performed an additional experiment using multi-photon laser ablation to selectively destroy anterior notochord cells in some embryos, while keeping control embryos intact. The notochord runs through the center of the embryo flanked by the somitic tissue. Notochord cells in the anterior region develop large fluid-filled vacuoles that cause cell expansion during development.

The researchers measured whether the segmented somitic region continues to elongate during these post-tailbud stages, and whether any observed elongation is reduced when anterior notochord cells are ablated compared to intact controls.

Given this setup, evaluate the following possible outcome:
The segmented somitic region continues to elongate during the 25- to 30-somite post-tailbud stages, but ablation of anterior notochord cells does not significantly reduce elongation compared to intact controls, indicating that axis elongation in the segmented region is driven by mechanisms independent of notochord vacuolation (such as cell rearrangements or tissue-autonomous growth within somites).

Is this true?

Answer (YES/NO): NO